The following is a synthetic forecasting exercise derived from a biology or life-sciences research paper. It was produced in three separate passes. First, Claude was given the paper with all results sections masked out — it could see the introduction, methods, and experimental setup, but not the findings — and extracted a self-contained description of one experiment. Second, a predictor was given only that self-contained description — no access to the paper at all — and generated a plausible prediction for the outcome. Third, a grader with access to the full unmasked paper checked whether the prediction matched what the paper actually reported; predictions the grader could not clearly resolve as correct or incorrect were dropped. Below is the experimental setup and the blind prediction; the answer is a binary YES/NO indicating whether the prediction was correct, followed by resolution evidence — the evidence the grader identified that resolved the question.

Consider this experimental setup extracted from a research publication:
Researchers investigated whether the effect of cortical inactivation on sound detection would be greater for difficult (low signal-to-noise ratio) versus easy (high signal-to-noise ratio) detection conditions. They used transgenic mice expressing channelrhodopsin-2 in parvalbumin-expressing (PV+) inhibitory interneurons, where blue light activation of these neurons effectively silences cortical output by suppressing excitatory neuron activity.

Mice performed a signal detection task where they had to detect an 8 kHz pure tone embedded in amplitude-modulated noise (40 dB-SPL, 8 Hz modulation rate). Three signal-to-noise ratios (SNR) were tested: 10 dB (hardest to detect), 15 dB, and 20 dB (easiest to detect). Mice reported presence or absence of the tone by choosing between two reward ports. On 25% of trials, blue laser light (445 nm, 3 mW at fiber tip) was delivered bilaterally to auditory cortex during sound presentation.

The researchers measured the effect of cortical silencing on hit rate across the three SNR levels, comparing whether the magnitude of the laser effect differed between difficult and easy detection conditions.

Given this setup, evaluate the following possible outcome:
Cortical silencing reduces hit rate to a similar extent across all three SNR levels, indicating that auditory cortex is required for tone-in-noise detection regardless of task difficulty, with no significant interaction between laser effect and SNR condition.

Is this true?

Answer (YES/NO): NO